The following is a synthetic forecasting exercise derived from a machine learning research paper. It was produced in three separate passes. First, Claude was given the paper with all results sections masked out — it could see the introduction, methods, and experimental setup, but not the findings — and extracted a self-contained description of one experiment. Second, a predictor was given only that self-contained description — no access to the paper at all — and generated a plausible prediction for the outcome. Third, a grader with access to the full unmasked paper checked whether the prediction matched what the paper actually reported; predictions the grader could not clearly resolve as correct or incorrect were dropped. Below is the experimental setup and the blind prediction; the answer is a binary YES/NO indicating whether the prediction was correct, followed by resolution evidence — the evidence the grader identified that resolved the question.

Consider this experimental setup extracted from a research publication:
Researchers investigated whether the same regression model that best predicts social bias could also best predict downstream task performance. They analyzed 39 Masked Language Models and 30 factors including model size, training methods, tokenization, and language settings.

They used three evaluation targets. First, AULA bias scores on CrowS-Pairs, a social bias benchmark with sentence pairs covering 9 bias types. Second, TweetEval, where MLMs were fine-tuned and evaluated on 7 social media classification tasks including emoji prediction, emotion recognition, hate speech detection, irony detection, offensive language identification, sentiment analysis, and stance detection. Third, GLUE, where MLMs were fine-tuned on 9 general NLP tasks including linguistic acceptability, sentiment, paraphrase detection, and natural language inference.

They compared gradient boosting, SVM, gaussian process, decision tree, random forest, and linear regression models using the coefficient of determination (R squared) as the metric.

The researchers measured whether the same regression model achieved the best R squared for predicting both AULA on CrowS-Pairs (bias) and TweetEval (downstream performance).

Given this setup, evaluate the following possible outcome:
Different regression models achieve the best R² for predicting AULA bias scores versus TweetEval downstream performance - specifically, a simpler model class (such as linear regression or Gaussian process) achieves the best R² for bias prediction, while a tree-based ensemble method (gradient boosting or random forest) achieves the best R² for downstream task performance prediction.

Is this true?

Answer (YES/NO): NO